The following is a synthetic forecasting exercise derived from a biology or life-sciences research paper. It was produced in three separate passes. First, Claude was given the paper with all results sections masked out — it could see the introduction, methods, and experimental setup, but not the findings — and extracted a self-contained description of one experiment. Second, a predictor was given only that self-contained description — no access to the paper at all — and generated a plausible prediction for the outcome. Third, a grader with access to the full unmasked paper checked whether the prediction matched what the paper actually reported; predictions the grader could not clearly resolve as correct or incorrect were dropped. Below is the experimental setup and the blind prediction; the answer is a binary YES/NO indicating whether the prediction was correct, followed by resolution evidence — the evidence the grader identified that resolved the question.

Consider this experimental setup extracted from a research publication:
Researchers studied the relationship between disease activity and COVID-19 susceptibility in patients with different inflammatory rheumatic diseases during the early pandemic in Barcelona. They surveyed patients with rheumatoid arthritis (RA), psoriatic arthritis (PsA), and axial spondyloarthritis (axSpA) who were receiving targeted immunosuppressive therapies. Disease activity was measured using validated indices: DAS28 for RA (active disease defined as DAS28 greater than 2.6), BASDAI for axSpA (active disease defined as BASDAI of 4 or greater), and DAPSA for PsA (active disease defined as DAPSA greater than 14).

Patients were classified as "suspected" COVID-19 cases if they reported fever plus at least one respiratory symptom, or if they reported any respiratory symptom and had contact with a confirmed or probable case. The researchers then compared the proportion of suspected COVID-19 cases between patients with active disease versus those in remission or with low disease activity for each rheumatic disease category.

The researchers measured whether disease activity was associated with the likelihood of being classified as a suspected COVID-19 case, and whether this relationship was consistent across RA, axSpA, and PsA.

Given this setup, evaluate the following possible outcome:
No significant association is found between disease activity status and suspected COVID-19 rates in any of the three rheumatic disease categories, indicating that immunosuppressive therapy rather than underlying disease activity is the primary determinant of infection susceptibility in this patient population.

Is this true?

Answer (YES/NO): NO